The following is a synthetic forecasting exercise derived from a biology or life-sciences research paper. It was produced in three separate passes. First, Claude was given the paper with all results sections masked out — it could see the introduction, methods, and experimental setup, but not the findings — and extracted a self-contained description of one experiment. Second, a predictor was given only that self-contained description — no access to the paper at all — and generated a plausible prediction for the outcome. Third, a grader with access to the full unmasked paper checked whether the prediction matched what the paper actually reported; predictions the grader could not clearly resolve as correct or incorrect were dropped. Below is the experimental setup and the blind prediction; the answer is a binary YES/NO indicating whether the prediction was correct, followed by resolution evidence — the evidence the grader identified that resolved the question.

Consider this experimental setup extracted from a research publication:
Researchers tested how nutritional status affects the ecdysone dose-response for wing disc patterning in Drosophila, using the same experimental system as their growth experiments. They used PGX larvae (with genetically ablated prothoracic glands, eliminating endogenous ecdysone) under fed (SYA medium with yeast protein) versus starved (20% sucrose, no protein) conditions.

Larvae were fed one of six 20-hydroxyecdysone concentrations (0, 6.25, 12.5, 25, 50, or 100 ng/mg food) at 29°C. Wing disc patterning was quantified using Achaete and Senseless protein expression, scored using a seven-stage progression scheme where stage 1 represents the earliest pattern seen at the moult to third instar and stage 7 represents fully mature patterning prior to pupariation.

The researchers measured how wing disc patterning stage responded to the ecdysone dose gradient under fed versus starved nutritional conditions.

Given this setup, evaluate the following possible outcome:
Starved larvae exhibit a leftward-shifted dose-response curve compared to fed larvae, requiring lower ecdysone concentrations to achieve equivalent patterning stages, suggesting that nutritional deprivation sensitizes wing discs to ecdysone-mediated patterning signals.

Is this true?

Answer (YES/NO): NO